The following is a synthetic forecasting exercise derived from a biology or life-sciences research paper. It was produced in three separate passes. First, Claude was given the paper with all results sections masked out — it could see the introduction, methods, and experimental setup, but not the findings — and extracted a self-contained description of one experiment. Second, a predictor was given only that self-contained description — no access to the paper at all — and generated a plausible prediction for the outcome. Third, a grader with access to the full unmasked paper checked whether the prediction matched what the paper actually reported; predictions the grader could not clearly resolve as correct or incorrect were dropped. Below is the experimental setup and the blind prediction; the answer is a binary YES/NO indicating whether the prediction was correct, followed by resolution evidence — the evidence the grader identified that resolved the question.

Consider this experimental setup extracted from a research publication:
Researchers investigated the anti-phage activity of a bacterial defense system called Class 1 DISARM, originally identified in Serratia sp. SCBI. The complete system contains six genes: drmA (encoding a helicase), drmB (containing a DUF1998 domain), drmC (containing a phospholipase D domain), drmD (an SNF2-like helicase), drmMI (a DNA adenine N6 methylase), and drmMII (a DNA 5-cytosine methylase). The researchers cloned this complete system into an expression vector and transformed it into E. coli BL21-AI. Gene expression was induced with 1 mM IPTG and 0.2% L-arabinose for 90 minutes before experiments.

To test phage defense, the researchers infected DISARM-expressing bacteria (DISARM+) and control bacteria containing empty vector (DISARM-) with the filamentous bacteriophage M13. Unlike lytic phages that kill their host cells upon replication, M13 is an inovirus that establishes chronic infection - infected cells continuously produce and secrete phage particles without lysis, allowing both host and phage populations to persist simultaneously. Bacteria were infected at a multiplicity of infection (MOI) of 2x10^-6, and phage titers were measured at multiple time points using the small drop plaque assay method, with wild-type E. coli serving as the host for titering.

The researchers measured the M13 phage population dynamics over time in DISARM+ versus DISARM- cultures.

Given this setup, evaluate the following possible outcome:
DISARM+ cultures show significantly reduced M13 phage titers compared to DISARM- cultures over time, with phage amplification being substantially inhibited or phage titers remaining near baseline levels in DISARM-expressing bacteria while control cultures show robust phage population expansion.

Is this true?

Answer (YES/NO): YES